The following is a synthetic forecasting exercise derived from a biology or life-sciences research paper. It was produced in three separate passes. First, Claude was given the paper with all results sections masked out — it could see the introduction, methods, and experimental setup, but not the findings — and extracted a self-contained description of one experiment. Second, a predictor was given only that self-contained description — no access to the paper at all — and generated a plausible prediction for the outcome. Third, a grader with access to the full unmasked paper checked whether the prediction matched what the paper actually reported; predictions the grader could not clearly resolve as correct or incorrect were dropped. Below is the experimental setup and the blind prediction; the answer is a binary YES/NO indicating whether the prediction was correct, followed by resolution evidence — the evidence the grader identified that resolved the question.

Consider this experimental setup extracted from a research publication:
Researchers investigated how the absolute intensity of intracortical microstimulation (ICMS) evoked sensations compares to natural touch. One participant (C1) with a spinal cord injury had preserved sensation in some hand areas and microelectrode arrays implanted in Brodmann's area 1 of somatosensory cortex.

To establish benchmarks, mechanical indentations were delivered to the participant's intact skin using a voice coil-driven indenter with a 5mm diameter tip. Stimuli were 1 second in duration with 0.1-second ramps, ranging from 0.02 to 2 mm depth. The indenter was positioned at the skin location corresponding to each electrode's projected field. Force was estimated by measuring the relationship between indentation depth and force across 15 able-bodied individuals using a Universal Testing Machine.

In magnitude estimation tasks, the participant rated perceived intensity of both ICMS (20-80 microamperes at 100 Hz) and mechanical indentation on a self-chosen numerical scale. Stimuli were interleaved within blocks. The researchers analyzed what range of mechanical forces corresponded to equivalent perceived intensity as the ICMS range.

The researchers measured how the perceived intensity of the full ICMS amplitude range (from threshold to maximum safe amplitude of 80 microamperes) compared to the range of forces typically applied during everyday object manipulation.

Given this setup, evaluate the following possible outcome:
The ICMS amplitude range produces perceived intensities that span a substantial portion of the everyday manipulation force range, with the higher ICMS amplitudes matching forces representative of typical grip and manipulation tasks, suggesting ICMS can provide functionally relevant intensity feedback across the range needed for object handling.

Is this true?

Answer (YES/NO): NO